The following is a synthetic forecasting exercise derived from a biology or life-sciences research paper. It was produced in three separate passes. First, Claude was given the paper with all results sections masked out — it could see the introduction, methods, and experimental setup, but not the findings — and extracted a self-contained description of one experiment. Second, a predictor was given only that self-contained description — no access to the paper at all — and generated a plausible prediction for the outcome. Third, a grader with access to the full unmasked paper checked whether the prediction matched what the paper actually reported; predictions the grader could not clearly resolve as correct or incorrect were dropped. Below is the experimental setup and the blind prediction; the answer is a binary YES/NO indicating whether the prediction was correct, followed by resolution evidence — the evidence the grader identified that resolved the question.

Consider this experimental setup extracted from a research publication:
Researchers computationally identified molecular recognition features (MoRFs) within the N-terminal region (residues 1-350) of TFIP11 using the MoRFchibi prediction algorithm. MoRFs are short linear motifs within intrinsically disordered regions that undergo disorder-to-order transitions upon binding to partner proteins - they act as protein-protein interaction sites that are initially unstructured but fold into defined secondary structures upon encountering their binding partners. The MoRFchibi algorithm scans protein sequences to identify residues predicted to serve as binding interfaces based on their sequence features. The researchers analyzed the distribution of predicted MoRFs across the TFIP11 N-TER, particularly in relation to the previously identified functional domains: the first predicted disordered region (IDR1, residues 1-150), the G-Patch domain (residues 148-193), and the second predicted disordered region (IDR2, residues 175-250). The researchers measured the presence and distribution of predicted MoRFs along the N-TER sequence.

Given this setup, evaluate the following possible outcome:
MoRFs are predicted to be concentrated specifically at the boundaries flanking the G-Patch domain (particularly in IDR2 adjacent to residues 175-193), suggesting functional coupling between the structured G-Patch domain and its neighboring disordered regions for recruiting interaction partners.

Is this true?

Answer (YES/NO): NO